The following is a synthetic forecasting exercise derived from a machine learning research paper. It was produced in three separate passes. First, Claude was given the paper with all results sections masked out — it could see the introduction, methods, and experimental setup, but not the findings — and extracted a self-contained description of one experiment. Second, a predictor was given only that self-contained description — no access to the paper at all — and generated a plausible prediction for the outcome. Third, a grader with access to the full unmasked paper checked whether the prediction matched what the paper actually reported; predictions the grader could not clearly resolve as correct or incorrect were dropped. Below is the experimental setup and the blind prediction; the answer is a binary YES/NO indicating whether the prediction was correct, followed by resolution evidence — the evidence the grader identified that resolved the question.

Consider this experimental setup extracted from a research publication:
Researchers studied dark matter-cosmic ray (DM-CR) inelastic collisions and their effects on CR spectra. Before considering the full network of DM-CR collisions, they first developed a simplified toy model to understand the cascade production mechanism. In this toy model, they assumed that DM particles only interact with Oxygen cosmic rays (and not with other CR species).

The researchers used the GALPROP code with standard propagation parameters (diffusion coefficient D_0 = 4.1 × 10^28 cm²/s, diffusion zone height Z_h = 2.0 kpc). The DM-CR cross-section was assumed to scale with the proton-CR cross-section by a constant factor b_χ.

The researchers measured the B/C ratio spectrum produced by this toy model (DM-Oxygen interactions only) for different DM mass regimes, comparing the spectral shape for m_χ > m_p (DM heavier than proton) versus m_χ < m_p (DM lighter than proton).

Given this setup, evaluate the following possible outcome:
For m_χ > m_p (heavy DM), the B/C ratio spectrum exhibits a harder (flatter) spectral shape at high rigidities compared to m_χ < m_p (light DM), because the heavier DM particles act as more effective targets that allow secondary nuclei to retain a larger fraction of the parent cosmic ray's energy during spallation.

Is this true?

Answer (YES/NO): NO